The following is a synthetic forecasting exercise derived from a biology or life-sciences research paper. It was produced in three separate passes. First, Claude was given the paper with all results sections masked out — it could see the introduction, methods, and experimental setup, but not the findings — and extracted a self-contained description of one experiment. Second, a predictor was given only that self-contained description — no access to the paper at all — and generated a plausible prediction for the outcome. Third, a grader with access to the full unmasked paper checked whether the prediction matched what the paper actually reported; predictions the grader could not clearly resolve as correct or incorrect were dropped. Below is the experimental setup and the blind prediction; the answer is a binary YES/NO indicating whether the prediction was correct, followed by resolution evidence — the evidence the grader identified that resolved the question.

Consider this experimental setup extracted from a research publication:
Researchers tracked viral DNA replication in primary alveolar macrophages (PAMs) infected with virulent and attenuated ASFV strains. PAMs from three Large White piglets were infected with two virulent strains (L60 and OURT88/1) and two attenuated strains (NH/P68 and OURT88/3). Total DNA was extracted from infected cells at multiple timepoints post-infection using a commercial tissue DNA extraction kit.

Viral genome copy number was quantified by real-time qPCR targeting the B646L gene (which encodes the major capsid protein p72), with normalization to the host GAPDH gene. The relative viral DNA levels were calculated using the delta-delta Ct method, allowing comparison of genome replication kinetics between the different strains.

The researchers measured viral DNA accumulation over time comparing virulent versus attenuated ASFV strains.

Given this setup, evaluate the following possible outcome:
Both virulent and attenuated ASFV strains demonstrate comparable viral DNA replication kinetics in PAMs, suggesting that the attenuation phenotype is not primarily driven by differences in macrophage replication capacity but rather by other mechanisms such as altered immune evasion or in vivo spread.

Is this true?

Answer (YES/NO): NO